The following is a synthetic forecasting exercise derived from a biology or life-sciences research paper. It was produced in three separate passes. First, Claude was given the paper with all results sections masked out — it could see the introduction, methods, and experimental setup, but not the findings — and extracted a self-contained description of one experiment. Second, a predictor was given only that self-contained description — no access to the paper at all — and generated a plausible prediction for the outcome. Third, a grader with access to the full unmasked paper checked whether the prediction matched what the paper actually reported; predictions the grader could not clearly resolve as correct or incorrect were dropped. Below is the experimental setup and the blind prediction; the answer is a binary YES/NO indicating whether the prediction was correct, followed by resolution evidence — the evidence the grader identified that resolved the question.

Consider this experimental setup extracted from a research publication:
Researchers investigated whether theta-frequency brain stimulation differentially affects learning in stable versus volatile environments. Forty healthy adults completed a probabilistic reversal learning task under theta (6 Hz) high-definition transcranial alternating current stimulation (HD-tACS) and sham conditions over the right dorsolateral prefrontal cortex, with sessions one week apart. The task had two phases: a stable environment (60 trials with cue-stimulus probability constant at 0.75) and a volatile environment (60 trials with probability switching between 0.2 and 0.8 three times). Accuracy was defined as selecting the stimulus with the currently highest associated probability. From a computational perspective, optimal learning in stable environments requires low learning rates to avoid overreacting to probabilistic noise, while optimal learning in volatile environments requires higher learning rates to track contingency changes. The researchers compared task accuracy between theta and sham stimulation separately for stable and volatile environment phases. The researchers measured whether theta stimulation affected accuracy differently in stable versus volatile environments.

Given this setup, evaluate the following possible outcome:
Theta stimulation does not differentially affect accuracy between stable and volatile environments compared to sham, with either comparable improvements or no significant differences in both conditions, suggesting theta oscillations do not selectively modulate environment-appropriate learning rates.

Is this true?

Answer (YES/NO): NO